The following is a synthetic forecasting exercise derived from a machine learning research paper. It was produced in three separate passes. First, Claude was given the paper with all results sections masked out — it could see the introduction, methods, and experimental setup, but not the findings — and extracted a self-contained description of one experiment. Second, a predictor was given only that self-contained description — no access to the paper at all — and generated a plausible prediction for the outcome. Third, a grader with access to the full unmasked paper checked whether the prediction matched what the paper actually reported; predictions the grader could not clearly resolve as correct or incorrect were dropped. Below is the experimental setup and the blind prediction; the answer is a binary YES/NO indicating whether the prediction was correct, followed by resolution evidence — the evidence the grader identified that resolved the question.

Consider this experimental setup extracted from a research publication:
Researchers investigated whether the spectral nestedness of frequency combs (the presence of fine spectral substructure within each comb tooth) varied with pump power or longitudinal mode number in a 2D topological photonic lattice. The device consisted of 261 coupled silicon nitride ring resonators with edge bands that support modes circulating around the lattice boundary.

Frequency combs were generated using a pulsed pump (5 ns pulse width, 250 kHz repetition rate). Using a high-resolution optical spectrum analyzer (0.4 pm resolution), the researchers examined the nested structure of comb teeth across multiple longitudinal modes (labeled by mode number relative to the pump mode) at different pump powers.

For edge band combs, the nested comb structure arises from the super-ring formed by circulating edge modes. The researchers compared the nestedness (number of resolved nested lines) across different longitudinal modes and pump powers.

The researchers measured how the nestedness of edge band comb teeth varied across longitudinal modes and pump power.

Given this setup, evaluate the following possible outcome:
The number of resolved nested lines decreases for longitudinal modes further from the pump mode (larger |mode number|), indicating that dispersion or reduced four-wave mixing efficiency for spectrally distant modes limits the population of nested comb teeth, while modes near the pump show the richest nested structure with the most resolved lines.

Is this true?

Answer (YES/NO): NO